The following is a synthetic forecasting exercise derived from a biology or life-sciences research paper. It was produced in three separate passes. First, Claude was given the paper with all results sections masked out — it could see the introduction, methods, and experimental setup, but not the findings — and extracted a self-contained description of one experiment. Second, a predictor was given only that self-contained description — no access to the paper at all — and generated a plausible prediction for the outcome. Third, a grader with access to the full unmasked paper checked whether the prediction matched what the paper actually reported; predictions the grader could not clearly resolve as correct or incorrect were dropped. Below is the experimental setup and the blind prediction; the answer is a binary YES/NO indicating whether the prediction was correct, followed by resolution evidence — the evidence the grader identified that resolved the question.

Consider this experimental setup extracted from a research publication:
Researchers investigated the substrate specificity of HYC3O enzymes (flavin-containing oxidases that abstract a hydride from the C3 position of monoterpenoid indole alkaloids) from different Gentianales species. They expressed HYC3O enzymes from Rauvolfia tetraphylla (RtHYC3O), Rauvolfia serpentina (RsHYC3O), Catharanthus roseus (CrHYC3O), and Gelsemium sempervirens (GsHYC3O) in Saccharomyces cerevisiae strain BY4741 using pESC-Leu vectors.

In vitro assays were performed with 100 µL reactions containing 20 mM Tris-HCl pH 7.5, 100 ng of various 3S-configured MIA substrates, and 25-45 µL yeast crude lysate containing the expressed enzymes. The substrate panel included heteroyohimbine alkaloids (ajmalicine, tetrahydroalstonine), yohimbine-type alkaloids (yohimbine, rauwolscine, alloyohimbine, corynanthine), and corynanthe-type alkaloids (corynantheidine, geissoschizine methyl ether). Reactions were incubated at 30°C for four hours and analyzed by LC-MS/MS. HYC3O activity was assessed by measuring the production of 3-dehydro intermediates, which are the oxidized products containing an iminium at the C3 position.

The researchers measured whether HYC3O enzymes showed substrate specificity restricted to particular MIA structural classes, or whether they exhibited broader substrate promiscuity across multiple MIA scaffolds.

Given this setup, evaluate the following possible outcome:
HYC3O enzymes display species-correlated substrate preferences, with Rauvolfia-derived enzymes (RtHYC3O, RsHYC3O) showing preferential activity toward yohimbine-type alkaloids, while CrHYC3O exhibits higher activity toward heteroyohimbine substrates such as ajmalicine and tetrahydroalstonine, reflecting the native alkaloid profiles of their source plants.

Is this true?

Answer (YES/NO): NO